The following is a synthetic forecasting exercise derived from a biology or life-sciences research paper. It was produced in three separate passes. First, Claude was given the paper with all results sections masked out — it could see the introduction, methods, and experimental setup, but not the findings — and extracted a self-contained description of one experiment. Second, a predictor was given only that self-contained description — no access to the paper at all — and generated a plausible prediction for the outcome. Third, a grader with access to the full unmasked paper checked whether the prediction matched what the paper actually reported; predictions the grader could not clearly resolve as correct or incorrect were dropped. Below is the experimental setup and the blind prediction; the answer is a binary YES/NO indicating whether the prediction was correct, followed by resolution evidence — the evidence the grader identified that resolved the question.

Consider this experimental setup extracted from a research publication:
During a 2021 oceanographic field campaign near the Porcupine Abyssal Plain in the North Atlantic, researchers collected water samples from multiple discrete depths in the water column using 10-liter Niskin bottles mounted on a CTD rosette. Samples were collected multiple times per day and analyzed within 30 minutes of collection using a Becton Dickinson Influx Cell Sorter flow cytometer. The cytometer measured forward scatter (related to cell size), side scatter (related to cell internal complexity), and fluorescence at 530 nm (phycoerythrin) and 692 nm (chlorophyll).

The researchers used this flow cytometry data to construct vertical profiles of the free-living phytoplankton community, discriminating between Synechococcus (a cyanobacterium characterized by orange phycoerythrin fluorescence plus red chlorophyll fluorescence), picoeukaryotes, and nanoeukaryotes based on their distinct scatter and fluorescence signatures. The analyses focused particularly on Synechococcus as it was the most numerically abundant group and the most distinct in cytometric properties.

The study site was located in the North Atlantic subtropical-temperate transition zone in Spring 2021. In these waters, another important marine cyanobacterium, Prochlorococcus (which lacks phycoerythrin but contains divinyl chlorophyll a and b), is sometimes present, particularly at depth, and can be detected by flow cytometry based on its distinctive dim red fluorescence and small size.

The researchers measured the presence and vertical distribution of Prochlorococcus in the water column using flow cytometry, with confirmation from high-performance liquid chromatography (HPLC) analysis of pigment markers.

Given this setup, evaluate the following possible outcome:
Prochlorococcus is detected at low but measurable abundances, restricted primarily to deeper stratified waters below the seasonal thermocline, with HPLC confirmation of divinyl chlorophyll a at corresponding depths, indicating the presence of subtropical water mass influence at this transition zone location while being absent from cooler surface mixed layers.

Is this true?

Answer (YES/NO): NO